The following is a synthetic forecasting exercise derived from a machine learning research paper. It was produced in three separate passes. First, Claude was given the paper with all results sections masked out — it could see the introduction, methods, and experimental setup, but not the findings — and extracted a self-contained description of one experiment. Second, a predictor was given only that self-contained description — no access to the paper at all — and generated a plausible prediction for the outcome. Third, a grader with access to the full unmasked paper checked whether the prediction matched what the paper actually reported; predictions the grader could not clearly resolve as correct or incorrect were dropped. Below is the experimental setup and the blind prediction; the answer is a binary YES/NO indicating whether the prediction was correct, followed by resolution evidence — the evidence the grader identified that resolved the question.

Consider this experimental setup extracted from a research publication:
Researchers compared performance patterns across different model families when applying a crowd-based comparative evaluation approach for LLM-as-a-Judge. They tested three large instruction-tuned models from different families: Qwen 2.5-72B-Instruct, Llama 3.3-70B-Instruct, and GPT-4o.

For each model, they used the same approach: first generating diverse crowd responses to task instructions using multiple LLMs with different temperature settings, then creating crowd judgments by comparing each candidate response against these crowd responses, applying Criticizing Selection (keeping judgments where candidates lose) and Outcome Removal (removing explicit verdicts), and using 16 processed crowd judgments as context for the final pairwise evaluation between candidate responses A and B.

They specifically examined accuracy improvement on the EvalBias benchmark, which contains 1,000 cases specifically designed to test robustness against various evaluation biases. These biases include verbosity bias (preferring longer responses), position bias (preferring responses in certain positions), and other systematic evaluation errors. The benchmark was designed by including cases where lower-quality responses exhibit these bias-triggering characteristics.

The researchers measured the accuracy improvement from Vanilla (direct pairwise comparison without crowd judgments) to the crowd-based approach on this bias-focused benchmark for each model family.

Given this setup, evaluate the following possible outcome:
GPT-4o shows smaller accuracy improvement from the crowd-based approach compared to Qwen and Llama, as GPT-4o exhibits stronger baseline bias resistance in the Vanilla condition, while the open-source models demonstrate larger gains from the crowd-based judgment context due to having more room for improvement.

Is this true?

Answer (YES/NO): NO